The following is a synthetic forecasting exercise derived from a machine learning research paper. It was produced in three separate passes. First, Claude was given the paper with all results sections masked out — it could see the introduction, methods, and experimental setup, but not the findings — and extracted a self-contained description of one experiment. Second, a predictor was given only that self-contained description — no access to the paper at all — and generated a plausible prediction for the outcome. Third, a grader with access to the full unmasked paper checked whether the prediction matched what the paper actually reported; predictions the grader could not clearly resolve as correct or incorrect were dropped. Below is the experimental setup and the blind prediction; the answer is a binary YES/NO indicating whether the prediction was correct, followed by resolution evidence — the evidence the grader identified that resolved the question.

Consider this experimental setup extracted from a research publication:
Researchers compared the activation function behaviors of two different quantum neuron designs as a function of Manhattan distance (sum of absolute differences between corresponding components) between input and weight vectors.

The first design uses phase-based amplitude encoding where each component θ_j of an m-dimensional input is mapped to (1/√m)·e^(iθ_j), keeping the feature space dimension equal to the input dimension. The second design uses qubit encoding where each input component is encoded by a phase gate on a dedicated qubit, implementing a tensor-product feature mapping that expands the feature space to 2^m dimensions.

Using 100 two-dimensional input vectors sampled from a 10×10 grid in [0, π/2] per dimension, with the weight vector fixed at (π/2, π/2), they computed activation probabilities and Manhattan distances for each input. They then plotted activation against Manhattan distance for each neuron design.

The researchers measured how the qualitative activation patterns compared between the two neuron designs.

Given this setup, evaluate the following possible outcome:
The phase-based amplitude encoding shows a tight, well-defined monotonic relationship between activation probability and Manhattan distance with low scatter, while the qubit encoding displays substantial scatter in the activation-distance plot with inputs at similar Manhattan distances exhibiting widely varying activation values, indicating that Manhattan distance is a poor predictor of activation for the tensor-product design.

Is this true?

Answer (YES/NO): NO